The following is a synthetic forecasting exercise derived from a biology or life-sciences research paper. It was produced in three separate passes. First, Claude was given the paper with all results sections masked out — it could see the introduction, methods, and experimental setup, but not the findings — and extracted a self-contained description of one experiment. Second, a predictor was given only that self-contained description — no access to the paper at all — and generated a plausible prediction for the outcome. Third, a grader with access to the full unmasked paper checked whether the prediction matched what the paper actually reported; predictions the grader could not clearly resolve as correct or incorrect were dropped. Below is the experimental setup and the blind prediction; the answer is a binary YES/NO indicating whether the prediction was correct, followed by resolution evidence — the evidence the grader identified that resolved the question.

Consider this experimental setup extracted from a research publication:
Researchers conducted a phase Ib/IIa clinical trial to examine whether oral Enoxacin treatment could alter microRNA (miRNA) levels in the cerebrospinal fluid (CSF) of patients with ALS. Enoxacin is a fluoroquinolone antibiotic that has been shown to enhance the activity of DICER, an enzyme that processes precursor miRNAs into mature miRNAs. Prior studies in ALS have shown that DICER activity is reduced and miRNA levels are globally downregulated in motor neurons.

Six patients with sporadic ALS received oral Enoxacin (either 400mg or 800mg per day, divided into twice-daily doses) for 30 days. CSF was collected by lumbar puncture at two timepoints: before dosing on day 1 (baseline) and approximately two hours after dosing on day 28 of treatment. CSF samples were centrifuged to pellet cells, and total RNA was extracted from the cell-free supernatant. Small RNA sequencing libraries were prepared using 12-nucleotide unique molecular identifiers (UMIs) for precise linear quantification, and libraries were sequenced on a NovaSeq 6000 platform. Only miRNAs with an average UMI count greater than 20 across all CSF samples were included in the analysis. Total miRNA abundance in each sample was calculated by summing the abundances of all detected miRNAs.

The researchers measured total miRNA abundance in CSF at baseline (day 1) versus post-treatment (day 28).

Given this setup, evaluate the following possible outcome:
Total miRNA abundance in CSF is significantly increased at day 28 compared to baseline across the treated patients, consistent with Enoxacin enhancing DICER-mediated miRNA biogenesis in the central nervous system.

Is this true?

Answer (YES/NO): YES